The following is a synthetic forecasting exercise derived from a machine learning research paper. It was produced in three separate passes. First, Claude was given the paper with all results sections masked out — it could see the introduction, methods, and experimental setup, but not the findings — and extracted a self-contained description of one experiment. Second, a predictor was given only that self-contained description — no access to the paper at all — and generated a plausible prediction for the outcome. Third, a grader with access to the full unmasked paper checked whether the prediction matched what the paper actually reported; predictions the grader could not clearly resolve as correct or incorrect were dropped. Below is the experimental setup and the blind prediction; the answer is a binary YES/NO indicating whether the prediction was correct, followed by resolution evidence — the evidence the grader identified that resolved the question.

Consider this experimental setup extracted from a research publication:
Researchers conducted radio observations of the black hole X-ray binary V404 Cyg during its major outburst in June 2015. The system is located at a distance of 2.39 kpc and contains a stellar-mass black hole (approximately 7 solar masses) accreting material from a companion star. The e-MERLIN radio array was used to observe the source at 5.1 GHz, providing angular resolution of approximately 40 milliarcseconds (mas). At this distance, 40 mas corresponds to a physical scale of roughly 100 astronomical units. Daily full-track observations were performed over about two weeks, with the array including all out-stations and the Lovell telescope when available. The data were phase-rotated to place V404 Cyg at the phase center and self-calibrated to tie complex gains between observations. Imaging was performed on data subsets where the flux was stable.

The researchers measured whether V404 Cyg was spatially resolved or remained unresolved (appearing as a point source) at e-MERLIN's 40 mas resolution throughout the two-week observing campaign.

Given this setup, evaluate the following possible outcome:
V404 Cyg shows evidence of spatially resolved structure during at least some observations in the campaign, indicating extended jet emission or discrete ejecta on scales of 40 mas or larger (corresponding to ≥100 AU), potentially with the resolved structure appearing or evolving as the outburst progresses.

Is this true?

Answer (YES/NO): NO